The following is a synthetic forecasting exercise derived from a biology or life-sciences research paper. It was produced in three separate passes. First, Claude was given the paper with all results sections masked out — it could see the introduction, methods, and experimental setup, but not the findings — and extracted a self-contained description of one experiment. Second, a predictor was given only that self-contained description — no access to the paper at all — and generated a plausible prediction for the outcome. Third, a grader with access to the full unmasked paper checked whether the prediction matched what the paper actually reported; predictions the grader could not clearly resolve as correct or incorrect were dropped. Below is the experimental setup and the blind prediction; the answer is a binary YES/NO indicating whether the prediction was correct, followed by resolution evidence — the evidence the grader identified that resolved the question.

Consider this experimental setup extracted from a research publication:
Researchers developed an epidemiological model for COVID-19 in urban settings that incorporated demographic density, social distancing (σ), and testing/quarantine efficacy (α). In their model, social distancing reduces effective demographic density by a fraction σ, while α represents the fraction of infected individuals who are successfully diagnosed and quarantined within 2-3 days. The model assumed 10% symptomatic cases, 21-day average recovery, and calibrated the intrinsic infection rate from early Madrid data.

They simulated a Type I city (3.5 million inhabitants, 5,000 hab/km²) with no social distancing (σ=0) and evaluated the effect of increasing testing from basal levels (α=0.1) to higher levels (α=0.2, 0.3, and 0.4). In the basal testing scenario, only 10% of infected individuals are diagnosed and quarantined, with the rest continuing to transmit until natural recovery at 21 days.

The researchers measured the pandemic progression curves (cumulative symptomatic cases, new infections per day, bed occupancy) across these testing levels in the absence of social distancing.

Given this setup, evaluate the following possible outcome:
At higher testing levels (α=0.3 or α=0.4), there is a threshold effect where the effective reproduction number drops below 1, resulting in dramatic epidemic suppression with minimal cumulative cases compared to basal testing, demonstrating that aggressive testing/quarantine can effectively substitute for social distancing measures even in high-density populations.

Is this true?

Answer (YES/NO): NO